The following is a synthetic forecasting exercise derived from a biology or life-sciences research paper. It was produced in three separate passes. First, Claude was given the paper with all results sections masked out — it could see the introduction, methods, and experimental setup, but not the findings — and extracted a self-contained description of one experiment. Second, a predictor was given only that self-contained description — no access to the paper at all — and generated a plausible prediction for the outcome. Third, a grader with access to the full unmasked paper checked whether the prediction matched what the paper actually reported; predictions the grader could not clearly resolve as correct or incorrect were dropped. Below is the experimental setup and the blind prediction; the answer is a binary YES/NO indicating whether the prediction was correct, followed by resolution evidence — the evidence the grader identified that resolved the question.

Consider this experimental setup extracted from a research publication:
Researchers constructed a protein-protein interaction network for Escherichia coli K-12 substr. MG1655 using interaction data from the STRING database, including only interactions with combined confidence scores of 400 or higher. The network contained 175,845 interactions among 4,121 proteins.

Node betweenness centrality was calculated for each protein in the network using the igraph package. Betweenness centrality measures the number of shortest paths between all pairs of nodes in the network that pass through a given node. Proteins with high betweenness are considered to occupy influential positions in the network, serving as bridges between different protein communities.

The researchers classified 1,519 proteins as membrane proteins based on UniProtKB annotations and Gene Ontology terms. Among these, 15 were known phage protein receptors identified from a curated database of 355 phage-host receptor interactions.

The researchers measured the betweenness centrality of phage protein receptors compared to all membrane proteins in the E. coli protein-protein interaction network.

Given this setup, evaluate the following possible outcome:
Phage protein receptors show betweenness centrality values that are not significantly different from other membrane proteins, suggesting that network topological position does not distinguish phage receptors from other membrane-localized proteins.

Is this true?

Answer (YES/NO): NO